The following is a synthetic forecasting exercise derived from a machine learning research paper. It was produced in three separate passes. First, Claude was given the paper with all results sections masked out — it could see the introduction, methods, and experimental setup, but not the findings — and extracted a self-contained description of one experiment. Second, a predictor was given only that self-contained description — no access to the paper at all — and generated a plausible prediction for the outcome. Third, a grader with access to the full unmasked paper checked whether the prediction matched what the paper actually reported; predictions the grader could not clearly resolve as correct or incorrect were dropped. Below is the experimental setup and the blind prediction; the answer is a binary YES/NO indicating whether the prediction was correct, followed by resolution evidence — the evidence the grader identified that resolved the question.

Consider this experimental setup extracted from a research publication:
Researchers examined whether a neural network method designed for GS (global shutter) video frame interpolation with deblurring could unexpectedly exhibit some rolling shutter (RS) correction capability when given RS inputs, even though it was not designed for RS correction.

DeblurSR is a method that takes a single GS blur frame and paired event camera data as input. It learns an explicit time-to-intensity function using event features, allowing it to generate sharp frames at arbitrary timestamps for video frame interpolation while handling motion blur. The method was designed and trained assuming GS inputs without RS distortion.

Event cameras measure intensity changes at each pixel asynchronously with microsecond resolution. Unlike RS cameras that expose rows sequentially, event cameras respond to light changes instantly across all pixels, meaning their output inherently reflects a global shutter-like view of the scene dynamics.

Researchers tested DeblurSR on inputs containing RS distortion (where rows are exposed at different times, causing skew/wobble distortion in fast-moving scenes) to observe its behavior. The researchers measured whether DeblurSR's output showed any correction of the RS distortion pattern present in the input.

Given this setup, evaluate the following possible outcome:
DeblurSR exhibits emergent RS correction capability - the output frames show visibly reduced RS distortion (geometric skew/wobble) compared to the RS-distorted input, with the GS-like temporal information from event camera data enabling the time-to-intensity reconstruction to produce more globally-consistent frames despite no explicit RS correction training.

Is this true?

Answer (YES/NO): YES